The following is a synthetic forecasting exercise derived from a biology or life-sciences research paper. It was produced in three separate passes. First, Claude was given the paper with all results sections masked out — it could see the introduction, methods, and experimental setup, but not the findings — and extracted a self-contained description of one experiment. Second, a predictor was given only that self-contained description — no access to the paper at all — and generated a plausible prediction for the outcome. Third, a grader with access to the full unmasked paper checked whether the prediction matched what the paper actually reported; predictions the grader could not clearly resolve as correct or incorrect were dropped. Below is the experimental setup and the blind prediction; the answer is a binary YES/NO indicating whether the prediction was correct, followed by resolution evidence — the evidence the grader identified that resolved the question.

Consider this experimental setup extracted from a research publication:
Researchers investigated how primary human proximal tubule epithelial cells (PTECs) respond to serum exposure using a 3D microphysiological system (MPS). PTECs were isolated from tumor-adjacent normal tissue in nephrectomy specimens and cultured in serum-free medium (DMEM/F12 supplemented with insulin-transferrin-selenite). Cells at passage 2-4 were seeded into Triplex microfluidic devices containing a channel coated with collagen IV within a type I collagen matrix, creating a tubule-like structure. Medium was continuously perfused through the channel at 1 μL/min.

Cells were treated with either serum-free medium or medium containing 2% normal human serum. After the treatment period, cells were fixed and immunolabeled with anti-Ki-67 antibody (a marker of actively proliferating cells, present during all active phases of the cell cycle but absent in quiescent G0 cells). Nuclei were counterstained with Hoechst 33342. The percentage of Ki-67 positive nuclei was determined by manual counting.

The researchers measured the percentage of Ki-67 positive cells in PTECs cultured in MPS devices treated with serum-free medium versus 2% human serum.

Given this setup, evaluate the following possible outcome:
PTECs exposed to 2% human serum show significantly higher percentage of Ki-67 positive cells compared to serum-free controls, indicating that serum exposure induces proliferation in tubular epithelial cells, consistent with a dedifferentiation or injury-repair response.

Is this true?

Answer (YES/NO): YES